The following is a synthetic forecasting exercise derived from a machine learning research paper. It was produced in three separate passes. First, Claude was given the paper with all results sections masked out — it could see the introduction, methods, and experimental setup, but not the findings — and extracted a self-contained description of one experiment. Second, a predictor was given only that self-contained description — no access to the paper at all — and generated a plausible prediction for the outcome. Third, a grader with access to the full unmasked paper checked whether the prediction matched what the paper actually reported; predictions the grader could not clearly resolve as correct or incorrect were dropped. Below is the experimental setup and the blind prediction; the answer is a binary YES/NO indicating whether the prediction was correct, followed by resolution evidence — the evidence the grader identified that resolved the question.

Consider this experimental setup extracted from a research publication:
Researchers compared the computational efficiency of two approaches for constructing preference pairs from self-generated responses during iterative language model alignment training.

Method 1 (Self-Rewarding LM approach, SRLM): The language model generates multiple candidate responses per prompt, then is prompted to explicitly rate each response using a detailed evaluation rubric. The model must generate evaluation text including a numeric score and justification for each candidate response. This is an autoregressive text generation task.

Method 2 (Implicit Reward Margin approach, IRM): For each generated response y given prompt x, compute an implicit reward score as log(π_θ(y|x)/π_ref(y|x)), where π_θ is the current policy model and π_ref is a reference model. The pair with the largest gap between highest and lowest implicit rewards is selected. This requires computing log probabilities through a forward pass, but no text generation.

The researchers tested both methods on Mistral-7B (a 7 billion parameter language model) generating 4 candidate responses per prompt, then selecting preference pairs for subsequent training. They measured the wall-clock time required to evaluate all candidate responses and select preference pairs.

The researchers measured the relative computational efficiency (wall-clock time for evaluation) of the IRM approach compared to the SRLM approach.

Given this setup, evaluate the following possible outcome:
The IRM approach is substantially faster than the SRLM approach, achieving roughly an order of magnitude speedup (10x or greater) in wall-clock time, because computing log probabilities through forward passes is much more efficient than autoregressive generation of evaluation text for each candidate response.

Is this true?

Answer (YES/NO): YES